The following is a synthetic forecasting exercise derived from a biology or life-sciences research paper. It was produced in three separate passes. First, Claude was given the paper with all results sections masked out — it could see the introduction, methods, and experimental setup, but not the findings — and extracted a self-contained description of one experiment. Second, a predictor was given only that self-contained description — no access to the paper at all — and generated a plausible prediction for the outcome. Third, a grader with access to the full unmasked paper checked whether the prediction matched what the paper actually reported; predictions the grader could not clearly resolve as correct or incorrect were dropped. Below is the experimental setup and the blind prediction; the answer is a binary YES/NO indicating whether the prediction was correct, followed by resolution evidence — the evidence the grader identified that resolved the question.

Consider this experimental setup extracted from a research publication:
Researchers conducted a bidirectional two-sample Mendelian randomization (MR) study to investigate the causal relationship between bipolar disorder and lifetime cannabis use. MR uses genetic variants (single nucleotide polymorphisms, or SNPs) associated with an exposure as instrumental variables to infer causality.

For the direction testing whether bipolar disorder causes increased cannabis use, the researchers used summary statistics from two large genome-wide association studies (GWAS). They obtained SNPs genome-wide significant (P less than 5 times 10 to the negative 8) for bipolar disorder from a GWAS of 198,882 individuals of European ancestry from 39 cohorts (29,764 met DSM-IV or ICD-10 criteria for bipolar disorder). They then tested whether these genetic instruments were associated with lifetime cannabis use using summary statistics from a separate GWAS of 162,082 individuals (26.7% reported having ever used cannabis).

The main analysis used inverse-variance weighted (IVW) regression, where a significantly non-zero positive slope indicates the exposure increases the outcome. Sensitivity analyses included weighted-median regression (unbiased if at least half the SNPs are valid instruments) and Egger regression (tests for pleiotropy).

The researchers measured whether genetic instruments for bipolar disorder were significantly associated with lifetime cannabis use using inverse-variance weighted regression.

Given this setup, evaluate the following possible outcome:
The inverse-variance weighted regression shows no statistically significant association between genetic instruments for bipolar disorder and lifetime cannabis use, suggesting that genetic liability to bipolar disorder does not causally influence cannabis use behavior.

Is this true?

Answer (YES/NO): NO